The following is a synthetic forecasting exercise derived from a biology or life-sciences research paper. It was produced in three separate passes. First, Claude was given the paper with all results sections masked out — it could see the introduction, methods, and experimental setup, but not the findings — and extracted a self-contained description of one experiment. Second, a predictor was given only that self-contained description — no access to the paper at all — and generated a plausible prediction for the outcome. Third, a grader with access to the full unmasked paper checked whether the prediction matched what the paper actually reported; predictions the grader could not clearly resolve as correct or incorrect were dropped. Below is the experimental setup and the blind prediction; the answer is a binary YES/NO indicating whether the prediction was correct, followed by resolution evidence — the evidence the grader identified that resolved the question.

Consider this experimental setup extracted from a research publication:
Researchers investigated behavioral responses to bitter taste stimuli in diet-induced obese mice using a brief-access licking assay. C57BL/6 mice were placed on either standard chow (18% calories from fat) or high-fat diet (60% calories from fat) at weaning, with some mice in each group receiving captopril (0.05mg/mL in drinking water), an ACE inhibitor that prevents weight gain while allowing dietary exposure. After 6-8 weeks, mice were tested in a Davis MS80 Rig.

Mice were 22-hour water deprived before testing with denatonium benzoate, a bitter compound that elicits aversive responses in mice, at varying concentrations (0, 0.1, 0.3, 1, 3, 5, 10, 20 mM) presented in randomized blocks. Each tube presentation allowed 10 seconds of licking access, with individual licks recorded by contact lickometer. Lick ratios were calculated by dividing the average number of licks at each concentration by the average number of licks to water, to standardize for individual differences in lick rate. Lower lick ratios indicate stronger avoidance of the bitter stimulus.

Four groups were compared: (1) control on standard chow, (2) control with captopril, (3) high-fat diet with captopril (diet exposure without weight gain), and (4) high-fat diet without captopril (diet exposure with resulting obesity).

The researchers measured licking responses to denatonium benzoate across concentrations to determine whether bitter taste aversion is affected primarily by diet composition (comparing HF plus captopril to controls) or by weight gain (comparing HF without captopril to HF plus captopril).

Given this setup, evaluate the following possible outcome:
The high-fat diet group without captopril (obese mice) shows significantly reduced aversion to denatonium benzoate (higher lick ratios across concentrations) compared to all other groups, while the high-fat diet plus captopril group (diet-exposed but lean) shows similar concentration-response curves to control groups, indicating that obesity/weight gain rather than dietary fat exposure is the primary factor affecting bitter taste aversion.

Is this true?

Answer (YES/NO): NO